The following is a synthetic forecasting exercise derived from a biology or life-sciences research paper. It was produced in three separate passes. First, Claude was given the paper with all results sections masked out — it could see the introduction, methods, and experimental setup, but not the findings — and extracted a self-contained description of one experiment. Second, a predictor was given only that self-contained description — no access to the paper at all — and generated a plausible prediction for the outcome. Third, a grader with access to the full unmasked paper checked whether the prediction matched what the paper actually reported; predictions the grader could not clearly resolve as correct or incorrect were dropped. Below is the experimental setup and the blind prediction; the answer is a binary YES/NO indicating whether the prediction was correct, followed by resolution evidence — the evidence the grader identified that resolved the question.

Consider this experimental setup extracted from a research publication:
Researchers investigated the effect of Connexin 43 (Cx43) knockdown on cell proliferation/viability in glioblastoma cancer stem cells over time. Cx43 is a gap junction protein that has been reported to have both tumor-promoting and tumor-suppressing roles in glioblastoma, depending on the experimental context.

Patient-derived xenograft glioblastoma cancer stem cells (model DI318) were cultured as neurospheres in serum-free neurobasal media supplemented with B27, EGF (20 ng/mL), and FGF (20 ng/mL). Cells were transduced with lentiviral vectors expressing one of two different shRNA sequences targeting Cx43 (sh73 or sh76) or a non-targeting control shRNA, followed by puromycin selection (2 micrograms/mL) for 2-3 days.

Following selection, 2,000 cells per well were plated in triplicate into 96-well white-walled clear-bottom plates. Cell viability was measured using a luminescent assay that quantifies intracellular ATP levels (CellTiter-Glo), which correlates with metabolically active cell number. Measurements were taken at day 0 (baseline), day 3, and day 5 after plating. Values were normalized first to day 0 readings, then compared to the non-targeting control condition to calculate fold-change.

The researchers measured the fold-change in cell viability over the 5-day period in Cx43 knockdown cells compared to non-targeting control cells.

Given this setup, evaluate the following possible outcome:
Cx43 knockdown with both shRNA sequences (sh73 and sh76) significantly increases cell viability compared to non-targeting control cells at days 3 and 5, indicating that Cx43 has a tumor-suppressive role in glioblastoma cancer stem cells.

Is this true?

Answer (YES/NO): NO